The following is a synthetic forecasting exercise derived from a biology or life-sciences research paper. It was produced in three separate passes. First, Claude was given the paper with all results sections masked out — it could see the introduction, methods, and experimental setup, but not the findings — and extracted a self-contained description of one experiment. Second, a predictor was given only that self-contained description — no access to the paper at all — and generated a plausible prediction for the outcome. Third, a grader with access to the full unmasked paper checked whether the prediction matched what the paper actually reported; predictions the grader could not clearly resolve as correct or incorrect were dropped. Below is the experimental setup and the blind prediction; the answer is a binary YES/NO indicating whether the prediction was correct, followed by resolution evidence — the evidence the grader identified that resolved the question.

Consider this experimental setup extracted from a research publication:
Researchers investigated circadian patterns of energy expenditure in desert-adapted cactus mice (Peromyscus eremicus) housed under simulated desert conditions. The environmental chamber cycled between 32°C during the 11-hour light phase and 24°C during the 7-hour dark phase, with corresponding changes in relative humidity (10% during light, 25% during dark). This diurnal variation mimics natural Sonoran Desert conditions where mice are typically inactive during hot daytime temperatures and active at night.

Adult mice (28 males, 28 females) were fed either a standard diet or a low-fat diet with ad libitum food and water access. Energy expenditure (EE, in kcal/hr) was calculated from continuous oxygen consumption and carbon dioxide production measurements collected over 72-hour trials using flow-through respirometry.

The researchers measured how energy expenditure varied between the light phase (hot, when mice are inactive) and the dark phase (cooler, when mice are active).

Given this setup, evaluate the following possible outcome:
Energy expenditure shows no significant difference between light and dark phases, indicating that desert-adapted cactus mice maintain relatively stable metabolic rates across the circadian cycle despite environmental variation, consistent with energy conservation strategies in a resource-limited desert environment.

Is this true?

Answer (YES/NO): NO